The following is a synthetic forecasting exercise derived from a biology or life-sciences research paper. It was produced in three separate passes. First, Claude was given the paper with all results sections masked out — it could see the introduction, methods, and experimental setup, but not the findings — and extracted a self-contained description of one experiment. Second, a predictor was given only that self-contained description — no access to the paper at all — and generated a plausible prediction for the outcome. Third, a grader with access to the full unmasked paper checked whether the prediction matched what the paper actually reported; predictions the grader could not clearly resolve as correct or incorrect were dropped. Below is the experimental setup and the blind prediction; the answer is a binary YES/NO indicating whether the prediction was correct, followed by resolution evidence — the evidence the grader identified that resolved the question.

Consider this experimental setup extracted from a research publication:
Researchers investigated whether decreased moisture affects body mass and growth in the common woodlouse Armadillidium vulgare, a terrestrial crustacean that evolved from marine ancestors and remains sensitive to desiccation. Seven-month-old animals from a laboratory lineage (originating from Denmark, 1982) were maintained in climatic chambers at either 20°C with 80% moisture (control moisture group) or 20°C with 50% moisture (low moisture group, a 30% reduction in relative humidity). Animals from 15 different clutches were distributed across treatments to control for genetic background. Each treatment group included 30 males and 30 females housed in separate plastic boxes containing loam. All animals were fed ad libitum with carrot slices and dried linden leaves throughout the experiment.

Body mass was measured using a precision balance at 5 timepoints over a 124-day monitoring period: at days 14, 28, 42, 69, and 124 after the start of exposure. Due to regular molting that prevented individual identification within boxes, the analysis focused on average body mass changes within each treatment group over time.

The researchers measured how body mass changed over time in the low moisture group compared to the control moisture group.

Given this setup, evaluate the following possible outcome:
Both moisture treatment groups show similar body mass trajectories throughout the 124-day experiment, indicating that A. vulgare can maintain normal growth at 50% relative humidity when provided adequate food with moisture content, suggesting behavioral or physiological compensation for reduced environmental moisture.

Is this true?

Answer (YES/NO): YES